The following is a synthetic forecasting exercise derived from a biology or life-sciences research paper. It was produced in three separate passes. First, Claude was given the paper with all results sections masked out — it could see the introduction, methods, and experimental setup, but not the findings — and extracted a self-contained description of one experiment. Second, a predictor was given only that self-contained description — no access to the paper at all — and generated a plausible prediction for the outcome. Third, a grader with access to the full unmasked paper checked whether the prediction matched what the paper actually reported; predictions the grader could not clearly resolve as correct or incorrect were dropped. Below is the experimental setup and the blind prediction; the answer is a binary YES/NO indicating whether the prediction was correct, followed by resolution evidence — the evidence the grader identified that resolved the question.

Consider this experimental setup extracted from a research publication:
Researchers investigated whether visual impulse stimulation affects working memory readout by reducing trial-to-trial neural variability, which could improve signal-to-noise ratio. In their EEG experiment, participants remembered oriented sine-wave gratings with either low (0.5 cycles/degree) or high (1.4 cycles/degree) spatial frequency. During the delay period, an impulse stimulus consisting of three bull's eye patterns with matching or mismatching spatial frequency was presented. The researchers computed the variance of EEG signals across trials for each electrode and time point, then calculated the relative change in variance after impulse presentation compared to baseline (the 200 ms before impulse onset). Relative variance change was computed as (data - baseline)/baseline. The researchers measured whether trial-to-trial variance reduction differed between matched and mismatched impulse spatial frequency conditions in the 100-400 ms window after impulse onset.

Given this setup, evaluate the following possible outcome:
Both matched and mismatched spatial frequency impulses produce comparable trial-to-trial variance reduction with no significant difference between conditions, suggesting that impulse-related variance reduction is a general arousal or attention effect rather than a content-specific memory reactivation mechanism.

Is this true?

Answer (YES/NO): YES